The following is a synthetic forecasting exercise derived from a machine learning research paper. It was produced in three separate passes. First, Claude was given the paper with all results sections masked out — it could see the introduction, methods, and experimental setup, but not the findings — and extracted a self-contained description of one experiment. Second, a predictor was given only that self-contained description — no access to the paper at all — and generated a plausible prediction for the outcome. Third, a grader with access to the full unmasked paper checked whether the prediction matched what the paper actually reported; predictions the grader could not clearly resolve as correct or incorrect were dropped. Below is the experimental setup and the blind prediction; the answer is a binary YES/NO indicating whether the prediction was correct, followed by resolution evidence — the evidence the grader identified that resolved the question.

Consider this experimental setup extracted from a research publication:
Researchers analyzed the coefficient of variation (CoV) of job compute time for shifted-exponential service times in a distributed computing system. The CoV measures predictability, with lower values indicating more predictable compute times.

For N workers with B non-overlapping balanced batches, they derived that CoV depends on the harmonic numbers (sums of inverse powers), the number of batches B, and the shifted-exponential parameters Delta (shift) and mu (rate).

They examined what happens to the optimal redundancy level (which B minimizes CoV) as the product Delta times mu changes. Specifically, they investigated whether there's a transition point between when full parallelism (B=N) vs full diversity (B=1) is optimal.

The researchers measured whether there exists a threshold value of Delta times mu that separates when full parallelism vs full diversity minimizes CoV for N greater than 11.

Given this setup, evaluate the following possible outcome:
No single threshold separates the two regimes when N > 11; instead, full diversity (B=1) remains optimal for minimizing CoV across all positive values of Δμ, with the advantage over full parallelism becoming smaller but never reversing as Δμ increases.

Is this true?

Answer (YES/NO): NO